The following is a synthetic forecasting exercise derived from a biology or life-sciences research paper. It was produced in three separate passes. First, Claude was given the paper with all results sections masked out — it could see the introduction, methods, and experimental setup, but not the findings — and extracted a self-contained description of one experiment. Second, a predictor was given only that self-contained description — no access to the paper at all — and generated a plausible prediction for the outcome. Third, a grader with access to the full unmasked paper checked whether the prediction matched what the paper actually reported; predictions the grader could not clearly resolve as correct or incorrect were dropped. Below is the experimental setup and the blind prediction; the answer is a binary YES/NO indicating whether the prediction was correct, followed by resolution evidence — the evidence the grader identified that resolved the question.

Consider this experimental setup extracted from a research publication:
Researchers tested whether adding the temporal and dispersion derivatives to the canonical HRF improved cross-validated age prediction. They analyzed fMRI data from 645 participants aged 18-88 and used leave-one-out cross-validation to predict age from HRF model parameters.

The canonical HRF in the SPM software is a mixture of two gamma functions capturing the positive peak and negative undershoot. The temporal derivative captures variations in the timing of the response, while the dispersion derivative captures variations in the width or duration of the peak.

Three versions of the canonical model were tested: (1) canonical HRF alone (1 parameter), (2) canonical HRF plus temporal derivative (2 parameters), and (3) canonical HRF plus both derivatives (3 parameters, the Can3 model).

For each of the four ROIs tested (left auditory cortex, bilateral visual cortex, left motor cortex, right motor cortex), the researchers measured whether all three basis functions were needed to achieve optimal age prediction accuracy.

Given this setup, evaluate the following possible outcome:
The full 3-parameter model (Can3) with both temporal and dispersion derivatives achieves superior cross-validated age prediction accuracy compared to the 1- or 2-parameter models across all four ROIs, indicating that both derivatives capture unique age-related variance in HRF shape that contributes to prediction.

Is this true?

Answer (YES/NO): YES